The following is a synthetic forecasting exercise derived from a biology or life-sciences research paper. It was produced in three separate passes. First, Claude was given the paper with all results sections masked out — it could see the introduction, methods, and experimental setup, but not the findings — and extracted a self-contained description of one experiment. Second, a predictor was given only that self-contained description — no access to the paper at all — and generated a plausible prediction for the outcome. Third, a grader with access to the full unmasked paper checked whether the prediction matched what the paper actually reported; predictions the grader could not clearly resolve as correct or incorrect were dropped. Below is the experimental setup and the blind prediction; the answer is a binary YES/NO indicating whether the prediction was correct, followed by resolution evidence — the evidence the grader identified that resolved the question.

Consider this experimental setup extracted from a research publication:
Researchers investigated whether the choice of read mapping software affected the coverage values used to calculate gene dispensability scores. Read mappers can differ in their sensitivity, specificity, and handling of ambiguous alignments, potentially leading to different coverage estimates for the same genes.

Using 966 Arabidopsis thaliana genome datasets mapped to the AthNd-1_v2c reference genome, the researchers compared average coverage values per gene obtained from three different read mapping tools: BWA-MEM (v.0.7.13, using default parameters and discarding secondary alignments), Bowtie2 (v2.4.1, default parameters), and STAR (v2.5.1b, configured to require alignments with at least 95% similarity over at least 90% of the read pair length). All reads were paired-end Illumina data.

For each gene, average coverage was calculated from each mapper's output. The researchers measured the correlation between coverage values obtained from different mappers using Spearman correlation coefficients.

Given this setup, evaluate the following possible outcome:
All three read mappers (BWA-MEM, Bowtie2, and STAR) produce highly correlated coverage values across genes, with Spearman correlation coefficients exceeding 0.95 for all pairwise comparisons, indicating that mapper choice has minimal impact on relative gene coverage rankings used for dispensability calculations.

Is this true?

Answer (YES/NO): NO